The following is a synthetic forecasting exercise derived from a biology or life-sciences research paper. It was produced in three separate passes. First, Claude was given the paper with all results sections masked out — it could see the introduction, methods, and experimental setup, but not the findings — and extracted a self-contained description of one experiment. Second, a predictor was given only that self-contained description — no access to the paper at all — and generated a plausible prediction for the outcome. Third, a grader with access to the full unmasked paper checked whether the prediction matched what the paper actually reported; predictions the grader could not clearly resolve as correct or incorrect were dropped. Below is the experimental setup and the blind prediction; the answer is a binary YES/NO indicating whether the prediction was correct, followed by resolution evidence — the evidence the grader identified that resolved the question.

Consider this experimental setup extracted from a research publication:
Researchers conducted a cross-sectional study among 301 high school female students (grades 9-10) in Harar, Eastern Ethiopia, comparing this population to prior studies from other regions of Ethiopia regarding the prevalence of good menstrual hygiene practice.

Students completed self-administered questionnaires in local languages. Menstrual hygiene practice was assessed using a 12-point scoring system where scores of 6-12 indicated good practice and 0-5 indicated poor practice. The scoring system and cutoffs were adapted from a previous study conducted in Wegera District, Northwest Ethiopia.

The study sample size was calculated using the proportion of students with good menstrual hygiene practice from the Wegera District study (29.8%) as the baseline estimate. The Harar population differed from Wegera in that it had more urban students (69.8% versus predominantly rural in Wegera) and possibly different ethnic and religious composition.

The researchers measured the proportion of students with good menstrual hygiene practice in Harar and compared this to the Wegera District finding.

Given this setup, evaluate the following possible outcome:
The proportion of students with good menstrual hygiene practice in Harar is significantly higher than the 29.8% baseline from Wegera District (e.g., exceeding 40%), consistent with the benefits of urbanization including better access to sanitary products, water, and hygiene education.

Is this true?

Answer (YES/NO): YES